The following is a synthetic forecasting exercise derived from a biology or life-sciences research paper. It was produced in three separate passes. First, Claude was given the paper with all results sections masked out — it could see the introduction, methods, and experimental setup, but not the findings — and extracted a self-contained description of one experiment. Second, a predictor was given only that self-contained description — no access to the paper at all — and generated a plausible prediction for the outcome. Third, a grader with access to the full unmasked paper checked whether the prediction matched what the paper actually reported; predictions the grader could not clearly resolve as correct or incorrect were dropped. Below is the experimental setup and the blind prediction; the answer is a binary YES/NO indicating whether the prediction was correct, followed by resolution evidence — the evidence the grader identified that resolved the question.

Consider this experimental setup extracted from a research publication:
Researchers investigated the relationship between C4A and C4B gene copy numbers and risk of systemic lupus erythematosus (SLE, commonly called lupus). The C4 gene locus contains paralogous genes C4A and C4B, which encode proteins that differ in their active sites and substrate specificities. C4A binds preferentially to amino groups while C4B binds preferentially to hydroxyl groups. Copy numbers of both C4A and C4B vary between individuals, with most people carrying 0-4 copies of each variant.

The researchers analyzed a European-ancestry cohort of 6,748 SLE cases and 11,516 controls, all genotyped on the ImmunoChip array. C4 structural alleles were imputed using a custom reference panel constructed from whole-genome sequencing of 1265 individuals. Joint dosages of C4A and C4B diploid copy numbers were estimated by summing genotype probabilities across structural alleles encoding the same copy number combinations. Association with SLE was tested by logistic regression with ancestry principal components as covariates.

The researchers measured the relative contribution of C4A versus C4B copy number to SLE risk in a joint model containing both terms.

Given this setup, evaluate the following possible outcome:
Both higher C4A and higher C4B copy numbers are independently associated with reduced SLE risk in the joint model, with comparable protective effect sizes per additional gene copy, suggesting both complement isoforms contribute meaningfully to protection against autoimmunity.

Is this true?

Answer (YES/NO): NO